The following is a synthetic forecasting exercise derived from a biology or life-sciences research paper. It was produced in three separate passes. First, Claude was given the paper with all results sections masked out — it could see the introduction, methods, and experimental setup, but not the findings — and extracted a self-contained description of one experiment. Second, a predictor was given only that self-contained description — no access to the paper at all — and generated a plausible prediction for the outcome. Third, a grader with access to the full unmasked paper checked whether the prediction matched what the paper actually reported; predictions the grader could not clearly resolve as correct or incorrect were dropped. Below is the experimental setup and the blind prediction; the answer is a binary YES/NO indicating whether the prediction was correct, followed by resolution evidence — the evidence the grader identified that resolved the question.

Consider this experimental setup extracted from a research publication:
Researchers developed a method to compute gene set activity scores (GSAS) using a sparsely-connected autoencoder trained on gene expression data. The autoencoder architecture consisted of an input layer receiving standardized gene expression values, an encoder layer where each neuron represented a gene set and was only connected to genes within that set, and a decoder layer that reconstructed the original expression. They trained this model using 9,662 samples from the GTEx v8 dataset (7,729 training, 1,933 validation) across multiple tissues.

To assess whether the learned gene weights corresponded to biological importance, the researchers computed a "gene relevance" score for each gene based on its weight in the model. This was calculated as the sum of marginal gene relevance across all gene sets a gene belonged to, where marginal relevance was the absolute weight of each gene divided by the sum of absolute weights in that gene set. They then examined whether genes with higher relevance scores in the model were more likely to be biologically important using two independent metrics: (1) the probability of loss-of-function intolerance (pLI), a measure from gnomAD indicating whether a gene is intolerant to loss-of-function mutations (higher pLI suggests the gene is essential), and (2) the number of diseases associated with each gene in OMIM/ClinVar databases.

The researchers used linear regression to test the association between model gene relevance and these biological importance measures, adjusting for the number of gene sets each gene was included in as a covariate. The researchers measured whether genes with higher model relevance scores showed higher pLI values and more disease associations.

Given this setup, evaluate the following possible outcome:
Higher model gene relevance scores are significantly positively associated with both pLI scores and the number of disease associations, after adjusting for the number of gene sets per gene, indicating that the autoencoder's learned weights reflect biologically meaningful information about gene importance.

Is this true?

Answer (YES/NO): YES